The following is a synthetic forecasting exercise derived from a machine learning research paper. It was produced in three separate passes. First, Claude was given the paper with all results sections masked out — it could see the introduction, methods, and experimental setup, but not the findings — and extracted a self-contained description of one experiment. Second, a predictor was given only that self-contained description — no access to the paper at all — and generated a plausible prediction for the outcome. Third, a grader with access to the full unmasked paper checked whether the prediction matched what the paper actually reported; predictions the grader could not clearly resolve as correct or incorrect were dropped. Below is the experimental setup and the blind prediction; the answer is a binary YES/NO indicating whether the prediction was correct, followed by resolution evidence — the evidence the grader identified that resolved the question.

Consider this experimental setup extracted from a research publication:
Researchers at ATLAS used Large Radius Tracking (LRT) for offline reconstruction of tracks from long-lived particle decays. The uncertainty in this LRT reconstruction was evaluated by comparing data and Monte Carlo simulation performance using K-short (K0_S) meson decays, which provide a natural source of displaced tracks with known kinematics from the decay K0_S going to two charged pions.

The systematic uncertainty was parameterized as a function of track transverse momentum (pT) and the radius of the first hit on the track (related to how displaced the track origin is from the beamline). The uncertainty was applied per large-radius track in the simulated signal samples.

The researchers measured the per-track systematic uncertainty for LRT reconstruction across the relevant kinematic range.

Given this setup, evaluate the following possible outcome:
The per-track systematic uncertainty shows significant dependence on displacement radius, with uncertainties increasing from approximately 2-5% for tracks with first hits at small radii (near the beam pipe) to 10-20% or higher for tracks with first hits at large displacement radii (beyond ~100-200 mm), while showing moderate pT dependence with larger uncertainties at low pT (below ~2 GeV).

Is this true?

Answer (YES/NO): NO